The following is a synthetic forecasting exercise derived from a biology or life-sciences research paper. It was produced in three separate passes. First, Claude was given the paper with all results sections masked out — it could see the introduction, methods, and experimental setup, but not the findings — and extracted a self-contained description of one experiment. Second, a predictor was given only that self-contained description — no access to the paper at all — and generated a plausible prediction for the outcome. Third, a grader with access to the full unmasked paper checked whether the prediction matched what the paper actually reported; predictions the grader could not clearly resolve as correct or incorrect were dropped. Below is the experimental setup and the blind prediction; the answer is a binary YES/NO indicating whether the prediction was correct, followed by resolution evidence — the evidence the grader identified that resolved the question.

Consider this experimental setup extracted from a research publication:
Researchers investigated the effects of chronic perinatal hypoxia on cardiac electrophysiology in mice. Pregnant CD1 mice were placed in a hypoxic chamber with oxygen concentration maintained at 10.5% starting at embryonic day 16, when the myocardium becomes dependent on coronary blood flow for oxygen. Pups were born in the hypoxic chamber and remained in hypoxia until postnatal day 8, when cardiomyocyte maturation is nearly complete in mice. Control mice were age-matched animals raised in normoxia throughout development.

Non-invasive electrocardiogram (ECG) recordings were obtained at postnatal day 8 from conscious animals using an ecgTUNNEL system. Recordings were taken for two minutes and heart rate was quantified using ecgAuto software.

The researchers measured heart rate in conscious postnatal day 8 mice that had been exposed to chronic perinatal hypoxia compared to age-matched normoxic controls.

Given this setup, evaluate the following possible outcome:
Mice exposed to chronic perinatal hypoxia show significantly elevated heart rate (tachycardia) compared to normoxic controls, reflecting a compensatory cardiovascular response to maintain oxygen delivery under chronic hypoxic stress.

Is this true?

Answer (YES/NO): NO